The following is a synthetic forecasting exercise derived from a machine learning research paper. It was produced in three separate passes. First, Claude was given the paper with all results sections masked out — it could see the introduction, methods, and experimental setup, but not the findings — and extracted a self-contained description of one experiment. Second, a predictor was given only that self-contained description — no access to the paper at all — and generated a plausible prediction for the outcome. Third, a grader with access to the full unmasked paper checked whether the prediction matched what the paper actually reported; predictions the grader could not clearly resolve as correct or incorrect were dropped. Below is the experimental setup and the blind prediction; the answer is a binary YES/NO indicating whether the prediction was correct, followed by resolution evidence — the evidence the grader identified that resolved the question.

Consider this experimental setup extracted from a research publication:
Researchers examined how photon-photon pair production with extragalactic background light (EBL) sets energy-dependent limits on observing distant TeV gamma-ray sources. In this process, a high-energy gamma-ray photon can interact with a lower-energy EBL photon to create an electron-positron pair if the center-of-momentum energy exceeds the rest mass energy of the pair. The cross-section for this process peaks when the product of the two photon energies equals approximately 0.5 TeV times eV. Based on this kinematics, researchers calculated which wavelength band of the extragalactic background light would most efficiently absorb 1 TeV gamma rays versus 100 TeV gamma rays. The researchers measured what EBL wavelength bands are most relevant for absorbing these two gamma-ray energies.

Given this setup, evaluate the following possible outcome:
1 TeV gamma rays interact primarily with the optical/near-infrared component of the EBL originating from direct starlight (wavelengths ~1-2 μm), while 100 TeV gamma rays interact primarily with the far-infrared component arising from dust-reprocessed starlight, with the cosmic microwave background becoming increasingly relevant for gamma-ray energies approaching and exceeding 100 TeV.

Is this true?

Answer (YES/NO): NO